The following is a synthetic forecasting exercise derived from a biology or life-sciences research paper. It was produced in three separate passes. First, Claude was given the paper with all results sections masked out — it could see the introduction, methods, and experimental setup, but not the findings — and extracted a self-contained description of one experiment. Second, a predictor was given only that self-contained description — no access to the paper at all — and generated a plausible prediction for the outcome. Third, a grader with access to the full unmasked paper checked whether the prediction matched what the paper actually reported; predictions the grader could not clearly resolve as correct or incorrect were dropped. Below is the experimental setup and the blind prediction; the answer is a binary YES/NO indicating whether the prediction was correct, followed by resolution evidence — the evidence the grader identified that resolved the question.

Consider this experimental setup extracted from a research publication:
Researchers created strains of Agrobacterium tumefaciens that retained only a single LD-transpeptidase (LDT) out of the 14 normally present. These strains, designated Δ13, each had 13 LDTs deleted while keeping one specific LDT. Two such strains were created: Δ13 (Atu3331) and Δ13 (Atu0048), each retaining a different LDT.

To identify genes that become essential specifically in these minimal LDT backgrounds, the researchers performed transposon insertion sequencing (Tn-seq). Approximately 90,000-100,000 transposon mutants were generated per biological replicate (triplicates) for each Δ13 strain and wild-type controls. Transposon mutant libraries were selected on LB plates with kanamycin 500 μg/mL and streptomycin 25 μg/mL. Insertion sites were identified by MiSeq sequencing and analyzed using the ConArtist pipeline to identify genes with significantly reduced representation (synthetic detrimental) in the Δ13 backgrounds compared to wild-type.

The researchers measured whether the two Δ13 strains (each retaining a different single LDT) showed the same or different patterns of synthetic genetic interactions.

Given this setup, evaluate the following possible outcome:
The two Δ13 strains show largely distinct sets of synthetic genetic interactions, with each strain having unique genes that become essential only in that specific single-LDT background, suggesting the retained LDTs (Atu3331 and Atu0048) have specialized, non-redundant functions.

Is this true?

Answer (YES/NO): YES